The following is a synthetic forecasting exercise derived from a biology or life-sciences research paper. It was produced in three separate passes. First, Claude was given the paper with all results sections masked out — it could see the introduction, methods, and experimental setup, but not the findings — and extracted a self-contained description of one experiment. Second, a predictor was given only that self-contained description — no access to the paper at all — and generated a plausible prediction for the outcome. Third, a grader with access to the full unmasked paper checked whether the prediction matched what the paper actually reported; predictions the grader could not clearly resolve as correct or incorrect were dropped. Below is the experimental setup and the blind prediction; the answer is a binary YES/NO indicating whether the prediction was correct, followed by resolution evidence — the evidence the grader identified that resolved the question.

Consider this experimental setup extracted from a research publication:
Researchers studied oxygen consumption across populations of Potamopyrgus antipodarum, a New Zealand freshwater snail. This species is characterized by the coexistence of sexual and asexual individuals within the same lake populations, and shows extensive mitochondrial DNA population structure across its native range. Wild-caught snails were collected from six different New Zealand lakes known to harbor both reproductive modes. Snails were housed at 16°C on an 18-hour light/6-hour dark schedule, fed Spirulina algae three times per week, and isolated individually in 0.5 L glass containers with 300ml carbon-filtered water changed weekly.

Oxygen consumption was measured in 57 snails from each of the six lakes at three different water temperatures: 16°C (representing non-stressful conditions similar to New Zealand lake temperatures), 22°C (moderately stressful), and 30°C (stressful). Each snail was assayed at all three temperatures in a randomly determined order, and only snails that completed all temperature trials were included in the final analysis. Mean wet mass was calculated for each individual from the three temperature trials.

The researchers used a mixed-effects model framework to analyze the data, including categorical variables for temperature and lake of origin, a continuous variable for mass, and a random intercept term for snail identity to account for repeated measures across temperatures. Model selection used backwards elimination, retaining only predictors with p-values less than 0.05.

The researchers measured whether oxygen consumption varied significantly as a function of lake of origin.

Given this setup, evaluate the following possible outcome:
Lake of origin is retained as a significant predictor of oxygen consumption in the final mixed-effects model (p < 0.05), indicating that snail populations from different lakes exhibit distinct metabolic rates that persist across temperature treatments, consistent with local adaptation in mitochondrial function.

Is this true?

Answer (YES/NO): YES